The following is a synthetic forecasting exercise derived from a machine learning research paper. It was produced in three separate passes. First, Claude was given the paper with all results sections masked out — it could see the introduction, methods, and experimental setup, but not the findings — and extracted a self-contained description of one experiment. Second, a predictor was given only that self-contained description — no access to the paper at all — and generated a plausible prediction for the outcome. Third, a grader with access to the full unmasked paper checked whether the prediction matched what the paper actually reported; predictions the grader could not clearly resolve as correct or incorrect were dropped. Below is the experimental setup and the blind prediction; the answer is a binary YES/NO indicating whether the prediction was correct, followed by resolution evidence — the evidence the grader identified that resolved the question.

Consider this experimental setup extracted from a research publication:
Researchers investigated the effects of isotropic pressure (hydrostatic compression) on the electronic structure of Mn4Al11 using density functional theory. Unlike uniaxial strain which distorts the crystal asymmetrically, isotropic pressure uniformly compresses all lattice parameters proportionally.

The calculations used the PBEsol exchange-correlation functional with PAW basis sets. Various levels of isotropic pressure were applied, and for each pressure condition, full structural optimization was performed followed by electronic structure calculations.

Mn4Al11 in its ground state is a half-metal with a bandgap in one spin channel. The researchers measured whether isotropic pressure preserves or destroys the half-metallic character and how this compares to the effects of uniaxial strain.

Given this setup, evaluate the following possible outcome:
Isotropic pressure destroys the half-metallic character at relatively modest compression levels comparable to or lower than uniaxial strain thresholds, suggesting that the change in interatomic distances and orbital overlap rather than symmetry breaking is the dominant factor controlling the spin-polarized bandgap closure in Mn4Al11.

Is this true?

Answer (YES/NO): NO